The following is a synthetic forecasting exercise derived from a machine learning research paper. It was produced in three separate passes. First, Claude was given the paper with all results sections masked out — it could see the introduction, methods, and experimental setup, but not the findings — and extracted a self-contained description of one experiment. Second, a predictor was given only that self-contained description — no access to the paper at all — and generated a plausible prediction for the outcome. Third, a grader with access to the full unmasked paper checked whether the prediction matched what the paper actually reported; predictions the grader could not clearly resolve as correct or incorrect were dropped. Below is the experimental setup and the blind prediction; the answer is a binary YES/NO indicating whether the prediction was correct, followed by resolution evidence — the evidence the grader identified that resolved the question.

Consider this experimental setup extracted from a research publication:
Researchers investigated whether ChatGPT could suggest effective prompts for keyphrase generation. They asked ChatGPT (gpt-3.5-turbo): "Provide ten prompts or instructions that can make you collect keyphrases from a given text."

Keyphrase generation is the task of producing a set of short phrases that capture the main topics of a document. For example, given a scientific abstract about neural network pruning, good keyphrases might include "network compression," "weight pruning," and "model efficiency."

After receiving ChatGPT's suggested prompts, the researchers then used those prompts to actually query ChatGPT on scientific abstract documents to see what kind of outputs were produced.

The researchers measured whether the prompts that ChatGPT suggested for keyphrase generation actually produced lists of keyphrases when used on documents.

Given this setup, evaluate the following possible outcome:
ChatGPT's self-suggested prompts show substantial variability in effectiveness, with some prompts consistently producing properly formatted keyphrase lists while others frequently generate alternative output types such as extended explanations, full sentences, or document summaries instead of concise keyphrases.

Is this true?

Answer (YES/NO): NO